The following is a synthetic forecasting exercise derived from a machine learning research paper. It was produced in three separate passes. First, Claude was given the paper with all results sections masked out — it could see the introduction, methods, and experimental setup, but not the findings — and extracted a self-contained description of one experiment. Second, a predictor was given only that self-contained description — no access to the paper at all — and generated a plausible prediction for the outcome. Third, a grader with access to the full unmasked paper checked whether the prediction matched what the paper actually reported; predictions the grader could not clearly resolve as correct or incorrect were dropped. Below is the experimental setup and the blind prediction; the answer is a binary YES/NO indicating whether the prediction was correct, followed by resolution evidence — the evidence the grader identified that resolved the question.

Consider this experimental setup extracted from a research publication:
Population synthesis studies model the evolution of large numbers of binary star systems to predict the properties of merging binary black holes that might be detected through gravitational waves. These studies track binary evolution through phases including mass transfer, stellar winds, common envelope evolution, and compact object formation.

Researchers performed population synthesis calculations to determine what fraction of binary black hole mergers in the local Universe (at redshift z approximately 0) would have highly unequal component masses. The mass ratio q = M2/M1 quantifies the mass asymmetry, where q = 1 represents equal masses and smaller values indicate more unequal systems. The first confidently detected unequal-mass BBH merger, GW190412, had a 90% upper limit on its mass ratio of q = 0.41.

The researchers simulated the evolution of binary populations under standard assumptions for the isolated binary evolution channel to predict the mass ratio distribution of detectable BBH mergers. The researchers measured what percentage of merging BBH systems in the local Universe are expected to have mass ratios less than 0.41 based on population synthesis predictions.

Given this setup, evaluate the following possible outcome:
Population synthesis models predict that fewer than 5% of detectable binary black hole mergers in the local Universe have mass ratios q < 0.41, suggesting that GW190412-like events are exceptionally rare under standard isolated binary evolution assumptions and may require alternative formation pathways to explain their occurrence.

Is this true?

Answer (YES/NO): NO